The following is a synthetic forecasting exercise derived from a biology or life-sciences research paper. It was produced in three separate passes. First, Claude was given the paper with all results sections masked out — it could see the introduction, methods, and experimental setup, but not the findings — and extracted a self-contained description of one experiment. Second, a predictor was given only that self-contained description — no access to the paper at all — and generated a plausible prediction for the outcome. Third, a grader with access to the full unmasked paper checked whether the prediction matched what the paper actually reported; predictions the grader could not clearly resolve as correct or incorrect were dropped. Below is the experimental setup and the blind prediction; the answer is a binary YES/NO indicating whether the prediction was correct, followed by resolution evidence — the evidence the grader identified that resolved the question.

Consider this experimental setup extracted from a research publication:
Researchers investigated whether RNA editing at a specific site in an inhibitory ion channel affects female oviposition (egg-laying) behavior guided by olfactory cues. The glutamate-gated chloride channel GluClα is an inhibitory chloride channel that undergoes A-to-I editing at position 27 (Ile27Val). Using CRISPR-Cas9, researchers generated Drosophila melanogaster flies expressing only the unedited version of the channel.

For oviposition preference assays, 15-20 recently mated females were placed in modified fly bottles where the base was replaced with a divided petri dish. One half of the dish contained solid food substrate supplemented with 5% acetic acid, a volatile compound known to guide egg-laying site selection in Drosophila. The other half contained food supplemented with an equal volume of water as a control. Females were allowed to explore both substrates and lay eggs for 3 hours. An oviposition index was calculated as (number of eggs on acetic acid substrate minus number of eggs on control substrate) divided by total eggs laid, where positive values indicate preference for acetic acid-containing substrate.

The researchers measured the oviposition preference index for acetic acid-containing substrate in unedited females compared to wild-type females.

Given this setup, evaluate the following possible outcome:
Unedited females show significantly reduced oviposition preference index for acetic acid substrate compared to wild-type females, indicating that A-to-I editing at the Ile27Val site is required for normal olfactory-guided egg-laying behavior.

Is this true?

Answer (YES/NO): NO